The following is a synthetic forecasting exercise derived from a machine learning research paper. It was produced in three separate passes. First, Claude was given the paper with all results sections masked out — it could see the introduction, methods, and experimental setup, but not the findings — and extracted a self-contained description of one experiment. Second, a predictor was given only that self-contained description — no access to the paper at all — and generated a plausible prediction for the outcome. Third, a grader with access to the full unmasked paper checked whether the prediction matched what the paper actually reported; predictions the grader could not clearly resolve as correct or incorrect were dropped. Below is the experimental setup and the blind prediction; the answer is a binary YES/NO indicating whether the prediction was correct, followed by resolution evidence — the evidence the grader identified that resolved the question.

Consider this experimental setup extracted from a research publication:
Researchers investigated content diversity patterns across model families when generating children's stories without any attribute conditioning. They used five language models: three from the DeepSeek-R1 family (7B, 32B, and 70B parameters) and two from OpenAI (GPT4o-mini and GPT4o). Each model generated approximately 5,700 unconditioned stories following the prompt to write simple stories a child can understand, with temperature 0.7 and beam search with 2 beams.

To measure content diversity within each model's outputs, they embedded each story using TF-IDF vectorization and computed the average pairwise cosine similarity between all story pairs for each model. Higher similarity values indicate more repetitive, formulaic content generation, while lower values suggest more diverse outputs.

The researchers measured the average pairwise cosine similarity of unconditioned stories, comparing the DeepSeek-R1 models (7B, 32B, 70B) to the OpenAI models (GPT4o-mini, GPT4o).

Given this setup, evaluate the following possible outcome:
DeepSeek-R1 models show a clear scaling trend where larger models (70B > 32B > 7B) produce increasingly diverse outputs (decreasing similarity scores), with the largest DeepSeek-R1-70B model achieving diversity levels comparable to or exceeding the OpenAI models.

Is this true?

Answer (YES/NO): NO